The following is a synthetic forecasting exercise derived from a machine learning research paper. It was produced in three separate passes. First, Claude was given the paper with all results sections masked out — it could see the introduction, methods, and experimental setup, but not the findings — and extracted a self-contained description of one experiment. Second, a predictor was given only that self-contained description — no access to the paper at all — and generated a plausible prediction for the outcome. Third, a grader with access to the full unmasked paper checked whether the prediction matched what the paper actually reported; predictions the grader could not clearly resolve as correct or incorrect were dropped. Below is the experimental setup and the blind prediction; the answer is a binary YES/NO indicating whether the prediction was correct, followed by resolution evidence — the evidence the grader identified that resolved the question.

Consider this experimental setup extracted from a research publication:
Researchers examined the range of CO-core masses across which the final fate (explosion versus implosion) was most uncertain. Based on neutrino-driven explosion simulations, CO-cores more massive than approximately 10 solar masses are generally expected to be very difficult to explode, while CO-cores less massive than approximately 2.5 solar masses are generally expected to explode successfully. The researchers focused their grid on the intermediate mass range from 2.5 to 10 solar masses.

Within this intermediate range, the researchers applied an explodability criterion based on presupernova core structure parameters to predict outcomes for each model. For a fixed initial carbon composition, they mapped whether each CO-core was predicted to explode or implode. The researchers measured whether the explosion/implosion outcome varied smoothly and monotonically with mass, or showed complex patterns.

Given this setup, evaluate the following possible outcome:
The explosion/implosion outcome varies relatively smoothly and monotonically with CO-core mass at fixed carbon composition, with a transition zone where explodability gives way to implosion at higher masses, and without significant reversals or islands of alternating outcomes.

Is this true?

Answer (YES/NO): NO